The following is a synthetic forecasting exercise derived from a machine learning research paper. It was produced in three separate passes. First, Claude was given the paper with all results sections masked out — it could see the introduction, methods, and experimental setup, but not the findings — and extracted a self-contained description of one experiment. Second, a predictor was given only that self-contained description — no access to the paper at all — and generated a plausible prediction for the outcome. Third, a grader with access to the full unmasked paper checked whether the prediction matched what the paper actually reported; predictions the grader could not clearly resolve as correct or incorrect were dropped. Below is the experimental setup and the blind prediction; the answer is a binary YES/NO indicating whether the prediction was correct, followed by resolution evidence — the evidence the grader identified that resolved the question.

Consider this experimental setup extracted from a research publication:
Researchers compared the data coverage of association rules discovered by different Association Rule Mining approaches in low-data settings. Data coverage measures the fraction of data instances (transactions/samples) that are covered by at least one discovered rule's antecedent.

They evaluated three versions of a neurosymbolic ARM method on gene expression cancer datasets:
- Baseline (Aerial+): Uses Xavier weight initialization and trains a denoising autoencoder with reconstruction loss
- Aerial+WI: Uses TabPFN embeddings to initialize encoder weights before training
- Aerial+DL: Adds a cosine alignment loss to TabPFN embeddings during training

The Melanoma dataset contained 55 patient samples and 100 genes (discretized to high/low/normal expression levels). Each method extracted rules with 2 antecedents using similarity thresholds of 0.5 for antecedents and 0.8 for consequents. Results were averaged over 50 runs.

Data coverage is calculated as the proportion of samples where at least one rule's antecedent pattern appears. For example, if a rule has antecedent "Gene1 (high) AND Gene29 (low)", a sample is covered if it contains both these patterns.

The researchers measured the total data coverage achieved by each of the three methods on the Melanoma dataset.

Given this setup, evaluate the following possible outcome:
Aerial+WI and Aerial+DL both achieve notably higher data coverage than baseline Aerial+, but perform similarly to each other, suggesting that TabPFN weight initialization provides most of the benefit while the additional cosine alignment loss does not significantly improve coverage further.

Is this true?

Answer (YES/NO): NO